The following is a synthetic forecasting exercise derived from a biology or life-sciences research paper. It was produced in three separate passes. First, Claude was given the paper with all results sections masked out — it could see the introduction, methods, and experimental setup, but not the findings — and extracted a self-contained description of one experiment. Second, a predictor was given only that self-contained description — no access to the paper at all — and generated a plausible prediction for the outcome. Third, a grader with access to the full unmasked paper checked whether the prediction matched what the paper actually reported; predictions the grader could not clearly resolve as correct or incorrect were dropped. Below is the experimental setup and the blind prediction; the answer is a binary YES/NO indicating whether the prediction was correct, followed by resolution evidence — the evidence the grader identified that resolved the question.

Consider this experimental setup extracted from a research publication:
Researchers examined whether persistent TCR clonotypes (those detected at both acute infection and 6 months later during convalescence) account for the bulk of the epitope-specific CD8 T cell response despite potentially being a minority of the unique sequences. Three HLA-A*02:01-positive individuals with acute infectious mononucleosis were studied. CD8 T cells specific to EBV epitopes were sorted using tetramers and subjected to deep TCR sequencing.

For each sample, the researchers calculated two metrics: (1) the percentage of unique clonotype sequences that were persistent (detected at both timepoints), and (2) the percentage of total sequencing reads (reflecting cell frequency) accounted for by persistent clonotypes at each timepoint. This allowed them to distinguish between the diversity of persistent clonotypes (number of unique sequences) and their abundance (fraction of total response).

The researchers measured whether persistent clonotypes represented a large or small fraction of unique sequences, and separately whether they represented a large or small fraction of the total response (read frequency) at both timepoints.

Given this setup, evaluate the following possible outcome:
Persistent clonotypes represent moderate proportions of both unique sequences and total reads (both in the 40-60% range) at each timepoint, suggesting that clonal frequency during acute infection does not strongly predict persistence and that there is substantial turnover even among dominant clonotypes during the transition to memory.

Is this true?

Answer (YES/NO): NO